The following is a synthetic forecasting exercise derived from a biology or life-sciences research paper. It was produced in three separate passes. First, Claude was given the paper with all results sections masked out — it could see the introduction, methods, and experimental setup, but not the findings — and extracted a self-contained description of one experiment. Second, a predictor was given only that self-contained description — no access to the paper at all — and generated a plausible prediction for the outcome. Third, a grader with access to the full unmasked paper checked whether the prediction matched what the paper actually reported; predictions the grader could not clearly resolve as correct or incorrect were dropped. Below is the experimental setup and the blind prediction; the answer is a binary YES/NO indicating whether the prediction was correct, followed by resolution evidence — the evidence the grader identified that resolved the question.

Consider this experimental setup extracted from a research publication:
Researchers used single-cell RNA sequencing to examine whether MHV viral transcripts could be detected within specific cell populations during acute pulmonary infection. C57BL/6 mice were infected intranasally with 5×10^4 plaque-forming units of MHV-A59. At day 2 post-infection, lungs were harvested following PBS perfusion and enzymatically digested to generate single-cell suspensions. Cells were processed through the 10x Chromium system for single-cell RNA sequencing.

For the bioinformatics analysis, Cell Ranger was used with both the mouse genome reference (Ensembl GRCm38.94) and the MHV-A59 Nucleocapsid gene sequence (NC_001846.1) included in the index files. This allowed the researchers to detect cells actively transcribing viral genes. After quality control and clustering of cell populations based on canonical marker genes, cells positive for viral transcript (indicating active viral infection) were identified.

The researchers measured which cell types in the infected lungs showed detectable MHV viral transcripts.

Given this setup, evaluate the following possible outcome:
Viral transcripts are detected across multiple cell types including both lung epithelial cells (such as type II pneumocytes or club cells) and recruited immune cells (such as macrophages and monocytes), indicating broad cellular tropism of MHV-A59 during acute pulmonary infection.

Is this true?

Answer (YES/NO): YES